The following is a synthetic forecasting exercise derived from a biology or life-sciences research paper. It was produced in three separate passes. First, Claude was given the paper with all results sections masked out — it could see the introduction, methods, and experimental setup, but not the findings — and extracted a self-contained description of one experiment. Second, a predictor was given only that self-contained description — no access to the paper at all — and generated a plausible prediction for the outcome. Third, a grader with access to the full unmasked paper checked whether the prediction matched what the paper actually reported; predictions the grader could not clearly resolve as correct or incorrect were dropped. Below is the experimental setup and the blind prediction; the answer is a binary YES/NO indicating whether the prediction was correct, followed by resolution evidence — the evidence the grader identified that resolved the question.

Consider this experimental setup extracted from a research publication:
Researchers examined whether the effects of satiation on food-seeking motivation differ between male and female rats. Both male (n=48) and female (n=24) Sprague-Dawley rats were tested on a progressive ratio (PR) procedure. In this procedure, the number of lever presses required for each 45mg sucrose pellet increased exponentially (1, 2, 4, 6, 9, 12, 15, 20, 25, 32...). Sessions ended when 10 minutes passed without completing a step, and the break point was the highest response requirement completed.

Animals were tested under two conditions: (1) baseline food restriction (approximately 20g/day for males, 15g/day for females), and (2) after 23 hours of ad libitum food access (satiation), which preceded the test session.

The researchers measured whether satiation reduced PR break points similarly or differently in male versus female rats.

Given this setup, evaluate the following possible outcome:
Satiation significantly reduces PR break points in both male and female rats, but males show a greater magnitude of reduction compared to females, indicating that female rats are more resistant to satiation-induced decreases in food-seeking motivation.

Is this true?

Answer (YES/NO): NO